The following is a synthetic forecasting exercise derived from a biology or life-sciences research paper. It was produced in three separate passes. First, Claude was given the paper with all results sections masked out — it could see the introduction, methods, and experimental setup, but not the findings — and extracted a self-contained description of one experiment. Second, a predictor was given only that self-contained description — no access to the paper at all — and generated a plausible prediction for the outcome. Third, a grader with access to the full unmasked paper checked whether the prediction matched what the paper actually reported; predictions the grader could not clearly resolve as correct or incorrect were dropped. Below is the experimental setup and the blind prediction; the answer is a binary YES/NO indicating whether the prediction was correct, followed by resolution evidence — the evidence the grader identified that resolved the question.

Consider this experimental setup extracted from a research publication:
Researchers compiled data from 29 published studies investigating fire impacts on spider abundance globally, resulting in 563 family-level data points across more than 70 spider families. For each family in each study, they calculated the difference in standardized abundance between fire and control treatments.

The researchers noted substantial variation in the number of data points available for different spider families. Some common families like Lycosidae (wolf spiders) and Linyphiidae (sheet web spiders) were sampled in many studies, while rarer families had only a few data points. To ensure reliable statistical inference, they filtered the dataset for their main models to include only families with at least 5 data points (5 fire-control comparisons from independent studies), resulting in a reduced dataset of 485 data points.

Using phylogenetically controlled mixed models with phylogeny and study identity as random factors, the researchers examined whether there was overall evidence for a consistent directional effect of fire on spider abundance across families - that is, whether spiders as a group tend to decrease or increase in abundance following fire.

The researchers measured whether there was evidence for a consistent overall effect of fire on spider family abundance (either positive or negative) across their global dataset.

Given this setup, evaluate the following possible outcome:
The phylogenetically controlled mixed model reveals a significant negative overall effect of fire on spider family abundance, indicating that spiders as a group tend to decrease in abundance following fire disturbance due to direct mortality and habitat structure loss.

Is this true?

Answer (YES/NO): NO